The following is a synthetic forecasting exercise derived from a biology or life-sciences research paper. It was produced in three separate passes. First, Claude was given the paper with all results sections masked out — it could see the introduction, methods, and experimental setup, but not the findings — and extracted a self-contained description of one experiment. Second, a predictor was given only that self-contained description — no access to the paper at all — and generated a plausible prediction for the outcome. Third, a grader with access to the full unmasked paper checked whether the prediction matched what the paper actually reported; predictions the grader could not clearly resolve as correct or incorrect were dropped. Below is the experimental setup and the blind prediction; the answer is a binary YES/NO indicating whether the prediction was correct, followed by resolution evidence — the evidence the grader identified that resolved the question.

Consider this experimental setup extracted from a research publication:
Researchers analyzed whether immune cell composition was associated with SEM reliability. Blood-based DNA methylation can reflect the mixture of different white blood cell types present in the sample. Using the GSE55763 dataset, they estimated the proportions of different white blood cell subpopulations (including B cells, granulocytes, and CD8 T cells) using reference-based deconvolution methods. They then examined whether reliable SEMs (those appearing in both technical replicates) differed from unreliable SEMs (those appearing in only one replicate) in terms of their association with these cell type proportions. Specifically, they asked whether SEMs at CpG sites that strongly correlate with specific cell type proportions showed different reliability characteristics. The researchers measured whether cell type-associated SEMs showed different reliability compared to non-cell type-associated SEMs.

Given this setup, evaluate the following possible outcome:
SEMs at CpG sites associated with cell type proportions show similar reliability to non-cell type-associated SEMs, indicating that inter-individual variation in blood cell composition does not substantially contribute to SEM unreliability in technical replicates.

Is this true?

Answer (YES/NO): NO